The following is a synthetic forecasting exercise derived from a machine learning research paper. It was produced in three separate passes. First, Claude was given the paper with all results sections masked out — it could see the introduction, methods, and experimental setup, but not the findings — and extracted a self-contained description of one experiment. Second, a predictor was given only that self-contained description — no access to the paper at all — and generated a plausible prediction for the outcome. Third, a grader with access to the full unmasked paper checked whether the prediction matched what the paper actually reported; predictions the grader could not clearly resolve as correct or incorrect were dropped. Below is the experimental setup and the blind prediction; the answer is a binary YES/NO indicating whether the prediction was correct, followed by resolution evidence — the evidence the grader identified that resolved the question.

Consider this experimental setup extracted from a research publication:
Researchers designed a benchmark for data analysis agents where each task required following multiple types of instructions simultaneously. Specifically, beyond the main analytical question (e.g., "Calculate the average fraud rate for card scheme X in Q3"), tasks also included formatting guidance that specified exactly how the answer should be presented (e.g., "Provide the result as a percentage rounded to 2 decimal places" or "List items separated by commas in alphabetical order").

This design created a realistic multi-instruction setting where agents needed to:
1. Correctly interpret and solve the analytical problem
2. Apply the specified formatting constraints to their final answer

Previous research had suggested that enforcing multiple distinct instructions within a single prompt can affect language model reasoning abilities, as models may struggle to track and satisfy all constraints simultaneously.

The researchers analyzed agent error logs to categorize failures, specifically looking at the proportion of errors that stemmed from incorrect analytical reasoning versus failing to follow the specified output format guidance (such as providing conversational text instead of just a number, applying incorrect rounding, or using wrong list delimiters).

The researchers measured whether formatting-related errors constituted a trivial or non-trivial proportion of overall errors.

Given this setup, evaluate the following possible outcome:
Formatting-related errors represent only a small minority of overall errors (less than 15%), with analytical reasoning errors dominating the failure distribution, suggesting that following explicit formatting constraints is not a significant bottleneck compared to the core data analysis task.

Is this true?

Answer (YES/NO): NO